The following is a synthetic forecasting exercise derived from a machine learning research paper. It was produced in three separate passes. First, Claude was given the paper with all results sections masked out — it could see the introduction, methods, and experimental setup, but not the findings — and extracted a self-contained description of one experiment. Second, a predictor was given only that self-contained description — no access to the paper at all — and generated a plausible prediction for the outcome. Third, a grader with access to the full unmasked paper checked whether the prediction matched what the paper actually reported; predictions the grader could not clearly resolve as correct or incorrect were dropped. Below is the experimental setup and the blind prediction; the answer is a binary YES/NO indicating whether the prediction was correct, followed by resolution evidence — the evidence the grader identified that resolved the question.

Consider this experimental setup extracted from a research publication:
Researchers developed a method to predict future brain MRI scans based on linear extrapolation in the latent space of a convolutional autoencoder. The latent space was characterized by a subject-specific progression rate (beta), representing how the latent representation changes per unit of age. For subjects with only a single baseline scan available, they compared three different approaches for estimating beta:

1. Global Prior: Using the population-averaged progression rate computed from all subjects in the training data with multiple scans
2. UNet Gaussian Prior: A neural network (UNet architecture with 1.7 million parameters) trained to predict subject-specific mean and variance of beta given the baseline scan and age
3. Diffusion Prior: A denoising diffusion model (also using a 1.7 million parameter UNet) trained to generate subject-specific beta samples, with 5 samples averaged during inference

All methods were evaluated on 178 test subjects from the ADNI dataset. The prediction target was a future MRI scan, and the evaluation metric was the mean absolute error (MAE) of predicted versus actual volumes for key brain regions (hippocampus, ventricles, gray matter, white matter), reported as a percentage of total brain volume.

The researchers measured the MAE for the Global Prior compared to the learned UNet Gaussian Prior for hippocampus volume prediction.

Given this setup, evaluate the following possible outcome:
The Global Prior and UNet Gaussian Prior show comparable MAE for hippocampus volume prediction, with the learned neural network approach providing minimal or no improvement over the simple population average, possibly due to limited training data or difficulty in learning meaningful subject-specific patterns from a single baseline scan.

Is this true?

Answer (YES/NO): YES